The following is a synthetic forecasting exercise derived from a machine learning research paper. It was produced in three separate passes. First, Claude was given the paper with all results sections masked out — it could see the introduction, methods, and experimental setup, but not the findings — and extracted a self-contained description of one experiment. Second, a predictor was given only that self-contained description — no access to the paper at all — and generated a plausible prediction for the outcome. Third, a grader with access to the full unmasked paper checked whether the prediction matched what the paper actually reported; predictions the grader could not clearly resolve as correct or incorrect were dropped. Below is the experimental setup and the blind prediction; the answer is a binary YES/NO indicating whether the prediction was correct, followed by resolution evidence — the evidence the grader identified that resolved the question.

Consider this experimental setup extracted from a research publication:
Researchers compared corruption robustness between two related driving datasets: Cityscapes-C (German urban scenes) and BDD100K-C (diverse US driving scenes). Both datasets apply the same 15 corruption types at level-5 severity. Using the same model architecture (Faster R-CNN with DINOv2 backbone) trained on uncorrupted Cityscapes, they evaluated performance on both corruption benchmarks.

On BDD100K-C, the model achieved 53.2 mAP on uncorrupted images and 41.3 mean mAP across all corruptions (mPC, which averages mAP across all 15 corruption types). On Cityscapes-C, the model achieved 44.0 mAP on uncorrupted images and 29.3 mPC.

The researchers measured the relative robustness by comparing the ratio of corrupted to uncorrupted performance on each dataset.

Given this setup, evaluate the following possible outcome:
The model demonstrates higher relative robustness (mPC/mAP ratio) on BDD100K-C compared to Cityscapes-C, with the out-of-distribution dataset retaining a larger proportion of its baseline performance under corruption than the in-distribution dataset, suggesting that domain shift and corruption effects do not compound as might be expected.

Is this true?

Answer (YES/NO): YES